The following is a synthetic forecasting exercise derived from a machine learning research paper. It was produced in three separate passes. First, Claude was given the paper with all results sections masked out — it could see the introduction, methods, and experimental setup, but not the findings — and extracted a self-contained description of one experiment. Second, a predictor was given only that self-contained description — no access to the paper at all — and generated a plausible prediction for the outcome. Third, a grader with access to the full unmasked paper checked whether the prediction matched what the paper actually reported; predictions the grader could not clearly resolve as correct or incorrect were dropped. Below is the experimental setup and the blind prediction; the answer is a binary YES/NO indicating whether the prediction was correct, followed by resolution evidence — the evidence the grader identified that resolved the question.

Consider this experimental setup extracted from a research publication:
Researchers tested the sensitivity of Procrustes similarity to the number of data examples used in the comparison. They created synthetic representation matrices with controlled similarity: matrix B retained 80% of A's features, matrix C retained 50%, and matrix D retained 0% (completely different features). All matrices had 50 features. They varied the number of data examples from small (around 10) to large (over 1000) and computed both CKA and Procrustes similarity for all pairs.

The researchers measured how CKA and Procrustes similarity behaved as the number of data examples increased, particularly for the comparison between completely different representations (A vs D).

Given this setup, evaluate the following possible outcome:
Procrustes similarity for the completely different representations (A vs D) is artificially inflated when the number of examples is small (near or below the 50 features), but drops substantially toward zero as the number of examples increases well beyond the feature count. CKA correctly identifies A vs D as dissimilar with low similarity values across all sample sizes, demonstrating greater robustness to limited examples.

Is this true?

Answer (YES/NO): NO